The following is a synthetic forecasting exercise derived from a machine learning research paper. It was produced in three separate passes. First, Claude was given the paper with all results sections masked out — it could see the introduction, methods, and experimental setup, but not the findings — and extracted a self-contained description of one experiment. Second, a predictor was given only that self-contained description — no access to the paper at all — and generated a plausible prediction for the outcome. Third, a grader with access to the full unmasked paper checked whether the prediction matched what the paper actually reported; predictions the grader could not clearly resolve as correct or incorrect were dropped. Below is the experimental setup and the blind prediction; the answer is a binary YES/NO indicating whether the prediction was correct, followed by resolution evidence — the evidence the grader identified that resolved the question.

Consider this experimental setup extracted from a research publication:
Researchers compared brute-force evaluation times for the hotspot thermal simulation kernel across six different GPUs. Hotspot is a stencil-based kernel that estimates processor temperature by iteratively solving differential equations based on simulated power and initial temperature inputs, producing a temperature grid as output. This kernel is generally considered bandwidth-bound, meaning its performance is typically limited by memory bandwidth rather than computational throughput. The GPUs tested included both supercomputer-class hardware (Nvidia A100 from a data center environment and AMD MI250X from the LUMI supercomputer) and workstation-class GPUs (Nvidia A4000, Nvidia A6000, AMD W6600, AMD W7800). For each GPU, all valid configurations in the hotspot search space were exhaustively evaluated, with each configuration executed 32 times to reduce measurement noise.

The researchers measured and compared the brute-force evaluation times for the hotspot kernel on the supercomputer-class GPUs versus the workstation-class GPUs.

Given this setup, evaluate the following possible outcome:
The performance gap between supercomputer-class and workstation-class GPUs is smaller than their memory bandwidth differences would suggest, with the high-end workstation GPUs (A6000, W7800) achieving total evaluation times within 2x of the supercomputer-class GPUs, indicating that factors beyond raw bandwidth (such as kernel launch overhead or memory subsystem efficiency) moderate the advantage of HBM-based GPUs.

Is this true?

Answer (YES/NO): NO